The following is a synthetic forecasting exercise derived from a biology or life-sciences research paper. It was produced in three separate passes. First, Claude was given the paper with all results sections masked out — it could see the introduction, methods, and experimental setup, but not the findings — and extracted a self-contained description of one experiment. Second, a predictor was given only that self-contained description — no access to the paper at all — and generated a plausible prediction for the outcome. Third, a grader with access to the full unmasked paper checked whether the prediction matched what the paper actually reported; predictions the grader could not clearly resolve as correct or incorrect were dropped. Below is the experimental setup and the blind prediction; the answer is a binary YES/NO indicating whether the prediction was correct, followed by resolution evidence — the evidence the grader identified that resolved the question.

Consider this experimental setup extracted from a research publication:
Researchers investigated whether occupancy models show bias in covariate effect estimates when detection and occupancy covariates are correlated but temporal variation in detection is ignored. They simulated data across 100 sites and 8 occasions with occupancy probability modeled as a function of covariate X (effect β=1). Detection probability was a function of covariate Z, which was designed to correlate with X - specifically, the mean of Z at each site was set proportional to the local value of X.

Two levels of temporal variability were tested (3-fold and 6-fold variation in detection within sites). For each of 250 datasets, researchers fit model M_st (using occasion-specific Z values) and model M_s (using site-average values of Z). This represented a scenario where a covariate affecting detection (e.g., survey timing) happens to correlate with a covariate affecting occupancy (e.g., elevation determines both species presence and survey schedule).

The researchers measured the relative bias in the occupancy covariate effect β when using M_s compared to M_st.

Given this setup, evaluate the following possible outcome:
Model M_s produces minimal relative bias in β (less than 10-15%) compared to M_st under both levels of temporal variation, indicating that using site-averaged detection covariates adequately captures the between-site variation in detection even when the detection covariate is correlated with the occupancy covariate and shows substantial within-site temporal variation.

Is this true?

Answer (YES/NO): YES